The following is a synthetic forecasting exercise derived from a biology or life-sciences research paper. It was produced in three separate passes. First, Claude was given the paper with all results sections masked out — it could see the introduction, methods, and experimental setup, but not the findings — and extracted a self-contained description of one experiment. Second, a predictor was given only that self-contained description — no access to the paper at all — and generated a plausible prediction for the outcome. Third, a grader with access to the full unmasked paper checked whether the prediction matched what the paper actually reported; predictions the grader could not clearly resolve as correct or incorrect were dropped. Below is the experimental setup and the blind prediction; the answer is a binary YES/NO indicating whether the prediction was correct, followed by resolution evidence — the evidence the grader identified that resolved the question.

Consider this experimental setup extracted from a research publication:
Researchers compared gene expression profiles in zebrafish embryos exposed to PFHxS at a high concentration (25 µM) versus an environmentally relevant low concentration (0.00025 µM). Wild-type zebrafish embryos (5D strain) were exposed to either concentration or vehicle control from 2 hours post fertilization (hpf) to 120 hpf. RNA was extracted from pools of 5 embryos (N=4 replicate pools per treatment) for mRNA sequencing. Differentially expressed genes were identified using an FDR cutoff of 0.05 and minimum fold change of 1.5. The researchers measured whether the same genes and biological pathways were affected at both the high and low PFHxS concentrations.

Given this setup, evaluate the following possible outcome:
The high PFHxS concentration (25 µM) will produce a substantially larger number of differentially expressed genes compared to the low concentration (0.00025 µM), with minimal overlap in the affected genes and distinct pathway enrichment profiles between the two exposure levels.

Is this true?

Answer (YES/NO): YES